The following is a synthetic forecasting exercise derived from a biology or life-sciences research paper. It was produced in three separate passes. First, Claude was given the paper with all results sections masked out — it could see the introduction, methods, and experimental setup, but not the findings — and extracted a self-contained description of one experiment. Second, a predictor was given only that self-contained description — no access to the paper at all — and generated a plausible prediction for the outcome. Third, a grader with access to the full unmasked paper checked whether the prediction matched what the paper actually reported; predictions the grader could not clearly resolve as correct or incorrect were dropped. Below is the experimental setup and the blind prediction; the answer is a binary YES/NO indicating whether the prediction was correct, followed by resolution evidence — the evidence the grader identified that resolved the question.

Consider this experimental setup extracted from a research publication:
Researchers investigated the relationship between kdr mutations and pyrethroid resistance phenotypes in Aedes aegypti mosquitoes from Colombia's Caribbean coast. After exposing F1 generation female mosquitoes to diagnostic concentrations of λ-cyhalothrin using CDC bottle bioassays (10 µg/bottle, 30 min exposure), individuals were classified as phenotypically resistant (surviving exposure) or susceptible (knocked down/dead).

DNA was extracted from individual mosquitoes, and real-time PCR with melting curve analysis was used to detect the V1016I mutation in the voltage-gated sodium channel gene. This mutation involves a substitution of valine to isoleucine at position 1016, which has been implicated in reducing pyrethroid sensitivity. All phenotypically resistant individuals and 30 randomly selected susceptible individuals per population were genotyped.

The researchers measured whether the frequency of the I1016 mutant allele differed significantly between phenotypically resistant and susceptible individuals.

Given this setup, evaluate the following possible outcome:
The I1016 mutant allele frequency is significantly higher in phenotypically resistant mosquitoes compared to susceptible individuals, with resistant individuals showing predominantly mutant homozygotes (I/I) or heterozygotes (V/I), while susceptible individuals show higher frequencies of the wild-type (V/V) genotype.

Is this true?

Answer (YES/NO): NO